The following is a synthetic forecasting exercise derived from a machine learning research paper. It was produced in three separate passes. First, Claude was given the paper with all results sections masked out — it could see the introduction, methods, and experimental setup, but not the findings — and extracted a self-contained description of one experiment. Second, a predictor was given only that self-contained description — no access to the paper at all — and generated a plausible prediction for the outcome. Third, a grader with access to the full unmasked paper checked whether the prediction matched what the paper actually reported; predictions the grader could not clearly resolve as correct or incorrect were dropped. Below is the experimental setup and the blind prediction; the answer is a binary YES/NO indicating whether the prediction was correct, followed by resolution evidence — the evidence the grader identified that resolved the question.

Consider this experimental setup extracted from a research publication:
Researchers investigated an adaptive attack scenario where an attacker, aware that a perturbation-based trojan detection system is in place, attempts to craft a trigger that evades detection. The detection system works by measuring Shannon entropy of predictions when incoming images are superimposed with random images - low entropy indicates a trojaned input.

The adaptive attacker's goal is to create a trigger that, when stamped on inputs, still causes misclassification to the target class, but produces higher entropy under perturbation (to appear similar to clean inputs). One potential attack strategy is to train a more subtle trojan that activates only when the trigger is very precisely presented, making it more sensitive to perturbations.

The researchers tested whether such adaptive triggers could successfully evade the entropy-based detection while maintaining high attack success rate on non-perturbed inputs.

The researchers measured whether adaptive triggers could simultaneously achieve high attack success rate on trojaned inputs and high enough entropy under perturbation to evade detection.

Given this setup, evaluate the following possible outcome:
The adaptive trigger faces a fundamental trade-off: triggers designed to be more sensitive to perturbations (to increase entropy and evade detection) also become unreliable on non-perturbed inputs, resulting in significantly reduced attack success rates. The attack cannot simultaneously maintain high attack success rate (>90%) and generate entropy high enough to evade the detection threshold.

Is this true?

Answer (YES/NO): NO